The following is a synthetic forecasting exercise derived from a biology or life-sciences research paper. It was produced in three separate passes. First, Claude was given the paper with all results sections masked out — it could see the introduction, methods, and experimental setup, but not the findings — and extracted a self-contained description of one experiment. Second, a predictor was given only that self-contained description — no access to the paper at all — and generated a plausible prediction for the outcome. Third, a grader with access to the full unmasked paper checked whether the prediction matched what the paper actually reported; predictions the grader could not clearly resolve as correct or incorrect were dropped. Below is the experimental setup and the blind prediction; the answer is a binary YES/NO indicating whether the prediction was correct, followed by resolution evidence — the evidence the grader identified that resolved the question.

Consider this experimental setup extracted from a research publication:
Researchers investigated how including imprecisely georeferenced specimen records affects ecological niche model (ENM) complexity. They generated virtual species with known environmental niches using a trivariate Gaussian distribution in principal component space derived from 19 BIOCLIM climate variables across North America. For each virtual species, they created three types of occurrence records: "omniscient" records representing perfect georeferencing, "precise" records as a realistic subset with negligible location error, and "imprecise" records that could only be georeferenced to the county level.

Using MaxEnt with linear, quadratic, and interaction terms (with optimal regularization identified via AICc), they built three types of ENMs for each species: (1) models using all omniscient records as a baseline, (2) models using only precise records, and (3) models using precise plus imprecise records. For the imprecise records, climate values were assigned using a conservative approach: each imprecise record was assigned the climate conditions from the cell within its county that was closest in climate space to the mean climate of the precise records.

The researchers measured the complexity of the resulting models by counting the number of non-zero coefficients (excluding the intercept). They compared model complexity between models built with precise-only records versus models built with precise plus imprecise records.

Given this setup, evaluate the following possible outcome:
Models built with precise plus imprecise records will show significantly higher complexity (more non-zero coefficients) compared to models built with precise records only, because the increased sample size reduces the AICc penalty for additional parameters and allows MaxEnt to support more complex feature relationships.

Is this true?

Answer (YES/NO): YES